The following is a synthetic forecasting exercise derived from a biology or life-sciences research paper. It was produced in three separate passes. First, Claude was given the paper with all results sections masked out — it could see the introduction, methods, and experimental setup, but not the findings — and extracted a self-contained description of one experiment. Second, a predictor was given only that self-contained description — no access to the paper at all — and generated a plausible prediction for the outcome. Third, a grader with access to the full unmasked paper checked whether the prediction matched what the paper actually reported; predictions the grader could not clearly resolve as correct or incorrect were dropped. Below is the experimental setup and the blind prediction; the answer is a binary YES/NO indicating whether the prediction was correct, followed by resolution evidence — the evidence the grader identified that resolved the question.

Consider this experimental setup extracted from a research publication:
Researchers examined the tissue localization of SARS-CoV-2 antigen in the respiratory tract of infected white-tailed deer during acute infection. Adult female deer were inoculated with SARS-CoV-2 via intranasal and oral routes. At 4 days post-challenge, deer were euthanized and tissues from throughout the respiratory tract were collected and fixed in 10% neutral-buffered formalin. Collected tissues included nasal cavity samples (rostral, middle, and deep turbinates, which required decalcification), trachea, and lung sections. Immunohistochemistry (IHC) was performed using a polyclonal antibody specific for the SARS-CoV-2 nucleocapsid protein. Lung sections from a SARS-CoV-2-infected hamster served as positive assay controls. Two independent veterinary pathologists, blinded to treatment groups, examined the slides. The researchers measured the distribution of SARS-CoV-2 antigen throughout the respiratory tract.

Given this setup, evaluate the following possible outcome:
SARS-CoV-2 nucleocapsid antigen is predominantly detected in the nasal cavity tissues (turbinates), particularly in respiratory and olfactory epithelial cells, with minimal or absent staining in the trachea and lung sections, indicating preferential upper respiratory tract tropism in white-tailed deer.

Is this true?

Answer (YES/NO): NO